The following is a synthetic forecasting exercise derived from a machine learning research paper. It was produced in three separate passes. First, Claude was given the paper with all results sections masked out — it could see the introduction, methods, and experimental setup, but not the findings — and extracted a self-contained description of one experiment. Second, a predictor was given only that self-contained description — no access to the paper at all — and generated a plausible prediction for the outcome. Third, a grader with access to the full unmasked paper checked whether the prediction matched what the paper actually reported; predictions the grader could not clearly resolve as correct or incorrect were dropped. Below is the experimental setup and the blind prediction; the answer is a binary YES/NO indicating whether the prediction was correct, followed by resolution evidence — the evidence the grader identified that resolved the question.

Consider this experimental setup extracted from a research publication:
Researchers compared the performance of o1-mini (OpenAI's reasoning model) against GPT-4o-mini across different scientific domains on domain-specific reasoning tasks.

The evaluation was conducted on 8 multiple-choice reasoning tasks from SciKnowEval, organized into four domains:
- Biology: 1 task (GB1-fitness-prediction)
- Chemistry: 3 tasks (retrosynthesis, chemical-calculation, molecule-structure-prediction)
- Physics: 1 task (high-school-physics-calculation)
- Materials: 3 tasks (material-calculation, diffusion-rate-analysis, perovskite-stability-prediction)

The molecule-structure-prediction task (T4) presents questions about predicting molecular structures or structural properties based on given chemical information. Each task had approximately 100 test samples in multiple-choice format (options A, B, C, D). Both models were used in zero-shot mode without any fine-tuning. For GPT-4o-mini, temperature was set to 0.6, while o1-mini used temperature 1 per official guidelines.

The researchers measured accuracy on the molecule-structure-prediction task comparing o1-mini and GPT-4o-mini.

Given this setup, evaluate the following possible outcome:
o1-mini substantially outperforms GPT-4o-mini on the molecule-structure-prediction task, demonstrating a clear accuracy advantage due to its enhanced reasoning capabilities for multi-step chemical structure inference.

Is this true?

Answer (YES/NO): NO